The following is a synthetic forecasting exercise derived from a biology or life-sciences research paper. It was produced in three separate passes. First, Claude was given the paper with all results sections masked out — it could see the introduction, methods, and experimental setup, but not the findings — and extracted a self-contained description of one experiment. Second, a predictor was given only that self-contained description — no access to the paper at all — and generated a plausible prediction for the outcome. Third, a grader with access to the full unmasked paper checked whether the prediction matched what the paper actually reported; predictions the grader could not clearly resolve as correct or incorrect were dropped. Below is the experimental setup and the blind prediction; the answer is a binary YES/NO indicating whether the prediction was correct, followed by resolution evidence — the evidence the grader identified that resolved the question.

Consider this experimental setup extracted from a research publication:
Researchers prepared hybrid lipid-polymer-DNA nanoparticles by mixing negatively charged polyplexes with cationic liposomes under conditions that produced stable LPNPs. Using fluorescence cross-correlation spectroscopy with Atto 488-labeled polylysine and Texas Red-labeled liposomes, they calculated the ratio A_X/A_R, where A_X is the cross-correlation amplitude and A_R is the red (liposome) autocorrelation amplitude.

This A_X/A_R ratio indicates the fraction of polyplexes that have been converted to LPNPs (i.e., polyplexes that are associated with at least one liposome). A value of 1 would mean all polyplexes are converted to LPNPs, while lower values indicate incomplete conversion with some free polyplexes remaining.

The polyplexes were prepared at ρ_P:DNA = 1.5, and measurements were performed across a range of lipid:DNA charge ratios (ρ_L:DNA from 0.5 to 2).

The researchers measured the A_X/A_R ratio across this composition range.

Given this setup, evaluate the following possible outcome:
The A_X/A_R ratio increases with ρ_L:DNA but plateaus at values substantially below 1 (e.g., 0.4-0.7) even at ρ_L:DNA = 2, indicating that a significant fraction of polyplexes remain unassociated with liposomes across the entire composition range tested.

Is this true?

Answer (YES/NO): NO